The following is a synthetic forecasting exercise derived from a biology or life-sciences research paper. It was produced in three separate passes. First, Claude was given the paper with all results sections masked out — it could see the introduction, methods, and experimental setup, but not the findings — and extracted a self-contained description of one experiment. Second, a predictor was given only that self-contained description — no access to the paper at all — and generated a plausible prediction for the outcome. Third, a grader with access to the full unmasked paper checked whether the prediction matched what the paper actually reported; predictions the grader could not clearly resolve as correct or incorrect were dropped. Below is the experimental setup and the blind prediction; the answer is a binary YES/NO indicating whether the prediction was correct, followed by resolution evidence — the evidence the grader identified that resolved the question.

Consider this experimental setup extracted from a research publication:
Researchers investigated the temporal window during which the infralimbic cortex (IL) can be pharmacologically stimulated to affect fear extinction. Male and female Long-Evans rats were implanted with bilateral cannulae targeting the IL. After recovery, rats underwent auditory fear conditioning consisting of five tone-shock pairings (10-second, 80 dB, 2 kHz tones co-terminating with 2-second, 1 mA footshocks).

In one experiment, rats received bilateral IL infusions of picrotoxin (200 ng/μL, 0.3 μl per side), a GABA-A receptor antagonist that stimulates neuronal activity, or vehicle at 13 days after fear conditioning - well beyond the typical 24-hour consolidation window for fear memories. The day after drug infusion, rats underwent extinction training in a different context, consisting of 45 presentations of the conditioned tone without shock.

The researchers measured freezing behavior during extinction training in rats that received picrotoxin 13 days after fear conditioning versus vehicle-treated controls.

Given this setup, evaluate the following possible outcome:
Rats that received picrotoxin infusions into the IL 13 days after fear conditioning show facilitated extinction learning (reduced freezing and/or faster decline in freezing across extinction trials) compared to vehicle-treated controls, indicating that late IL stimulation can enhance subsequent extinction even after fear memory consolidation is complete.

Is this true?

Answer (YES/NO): YES